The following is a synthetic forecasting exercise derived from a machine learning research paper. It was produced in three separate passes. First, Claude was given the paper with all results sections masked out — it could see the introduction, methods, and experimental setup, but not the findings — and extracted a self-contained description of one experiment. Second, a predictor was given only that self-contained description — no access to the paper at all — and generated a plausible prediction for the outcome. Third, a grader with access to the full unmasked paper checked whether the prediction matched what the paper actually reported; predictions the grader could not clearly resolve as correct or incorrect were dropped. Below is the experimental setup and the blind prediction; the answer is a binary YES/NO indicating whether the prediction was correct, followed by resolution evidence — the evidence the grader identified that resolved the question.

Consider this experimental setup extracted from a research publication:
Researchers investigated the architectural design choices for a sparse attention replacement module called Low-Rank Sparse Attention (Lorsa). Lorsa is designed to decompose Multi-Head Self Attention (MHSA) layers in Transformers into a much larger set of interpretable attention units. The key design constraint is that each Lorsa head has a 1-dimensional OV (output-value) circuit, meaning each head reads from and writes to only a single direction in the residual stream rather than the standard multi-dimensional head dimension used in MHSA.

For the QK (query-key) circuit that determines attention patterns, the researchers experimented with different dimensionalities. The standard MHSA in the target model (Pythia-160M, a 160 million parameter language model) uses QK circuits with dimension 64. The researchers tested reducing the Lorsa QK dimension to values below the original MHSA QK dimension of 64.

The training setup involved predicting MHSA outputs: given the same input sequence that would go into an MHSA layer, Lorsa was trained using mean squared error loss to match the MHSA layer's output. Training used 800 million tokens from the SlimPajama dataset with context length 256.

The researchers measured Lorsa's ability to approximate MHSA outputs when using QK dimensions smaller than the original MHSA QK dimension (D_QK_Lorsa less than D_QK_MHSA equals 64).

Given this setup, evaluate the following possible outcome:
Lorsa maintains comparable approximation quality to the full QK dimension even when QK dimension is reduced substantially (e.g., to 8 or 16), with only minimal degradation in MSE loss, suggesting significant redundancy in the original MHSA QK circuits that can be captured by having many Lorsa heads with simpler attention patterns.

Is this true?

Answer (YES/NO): NO